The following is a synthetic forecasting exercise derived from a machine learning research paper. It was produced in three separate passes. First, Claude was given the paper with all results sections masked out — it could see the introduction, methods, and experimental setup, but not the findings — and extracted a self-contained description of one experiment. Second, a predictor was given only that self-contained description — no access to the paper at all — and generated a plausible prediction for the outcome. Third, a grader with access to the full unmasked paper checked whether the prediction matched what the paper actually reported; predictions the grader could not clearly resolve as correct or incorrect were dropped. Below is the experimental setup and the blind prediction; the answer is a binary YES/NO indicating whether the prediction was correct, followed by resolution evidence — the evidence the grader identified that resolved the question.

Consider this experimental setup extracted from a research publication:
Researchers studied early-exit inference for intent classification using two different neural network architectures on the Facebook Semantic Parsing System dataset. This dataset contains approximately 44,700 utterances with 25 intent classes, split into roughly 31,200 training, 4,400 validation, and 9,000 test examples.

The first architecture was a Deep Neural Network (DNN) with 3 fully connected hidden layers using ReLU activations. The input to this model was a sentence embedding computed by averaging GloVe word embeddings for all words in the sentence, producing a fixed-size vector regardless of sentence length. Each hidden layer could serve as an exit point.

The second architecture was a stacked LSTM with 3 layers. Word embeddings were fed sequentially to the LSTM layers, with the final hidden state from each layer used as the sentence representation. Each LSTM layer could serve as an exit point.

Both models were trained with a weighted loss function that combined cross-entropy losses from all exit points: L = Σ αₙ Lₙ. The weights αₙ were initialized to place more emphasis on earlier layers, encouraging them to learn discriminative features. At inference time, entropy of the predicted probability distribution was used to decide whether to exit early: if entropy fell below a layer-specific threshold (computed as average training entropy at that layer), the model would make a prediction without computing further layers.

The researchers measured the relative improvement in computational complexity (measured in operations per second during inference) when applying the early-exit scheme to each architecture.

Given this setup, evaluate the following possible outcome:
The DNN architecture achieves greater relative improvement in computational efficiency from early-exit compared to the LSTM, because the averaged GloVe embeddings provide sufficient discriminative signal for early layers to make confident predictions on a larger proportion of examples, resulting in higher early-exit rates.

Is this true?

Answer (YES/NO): NO